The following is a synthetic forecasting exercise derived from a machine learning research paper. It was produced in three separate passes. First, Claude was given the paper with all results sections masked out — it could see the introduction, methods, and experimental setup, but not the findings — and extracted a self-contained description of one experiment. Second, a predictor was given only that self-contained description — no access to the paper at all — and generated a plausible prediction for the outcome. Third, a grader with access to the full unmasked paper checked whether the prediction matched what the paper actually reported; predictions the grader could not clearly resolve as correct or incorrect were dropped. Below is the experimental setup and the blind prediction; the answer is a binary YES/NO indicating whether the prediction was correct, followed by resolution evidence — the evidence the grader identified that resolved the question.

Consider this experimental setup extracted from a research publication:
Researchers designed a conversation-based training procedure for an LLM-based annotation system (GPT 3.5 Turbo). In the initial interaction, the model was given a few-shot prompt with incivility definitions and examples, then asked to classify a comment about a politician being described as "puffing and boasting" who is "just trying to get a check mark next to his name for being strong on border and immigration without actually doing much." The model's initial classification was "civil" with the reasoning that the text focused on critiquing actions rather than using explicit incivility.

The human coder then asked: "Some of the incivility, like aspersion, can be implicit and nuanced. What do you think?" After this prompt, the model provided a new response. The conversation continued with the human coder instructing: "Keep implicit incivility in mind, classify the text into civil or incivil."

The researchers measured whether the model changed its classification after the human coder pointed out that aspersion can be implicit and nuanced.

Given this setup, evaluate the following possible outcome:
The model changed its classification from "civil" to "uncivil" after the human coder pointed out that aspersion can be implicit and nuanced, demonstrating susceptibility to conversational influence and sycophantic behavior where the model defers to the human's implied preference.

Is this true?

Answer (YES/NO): NO